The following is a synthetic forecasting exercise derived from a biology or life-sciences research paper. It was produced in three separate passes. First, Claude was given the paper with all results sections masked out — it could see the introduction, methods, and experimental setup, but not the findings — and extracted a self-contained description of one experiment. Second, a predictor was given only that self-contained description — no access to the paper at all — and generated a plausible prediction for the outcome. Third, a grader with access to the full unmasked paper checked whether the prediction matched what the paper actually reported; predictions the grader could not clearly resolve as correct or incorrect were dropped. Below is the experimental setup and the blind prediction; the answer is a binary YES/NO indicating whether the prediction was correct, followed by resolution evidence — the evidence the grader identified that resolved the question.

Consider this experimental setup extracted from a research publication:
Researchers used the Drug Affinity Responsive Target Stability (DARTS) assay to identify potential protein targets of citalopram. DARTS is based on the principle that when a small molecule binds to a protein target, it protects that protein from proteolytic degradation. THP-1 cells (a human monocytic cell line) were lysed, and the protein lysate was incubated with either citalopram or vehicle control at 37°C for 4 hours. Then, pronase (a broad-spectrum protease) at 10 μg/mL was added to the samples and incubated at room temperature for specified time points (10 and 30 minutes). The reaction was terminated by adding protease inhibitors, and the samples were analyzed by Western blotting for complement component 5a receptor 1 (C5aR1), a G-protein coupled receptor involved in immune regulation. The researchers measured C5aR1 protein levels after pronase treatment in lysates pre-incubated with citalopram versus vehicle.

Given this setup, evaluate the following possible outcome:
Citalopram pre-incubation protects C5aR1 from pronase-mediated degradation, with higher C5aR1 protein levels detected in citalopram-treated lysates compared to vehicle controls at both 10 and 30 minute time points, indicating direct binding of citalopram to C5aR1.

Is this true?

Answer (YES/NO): YES